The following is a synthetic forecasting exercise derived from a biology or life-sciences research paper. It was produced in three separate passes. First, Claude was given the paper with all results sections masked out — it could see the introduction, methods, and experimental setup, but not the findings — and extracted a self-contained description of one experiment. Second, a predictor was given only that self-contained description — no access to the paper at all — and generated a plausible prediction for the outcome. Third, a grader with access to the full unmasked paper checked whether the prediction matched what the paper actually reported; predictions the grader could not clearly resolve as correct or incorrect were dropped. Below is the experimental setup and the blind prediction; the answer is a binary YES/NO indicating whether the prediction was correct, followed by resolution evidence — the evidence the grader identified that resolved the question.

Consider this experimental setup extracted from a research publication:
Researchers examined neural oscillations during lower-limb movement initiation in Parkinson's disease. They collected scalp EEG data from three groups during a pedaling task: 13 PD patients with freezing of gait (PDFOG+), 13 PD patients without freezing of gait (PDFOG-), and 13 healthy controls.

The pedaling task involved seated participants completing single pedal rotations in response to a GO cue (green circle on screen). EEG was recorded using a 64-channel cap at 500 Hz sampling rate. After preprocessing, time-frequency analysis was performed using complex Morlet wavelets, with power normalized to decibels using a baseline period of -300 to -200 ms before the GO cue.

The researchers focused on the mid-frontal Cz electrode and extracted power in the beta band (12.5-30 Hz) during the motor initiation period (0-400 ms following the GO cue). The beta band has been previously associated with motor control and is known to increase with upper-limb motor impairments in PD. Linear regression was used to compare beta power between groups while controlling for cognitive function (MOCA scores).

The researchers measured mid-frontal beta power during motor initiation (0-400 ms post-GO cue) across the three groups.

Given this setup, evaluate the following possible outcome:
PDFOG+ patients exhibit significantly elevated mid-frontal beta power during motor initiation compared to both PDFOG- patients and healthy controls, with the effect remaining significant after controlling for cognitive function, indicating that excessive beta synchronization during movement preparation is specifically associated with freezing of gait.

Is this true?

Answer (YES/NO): NO